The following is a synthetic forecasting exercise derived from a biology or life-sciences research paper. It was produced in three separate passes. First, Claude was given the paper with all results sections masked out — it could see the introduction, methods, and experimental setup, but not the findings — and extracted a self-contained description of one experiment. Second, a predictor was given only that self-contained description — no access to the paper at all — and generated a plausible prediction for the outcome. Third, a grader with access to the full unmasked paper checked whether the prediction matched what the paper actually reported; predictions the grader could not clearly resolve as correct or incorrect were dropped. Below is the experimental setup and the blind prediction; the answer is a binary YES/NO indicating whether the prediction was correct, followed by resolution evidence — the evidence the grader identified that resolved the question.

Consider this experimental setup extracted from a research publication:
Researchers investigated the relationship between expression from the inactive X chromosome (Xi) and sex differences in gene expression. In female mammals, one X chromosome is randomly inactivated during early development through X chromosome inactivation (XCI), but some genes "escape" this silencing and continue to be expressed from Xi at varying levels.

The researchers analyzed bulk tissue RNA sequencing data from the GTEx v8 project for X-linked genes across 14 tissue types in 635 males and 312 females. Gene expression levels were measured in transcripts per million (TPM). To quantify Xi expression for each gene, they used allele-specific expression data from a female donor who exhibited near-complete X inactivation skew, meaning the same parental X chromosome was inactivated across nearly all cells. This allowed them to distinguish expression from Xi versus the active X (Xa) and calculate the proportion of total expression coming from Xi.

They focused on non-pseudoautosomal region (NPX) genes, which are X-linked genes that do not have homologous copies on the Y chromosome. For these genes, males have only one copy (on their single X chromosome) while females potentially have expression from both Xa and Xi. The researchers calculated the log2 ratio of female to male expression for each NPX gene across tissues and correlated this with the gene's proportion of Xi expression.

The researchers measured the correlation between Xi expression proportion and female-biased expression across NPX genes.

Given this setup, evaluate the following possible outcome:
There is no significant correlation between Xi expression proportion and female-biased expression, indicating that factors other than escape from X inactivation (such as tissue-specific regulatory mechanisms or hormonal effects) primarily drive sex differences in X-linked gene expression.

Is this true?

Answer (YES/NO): NO